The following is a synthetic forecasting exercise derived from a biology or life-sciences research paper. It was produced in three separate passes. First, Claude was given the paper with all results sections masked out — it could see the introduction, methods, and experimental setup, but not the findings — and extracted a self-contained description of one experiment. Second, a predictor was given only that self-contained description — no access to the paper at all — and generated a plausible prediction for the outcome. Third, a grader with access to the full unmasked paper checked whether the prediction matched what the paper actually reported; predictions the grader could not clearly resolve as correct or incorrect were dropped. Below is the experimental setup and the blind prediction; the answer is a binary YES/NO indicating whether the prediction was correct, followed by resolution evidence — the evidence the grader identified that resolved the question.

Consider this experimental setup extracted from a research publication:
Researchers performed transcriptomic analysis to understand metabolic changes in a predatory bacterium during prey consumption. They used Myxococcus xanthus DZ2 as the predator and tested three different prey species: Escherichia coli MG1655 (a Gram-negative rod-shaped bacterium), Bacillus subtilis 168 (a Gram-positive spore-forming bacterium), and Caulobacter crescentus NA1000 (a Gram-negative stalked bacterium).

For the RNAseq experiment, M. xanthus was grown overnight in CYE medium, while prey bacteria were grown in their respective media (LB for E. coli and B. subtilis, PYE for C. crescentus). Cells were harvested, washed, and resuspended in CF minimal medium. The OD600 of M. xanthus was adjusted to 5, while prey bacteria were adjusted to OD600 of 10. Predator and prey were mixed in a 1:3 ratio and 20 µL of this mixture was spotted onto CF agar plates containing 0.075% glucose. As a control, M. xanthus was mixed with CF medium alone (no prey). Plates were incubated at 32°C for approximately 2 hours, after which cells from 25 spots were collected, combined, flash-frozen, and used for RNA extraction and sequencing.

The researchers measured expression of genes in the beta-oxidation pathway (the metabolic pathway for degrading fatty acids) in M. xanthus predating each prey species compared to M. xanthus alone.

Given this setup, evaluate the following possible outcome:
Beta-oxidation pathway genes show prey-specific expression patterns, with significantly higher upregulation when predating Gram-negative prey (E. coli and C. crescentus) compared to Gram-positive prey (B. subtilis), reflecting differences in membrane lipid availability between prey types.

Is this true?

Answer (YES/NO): NO